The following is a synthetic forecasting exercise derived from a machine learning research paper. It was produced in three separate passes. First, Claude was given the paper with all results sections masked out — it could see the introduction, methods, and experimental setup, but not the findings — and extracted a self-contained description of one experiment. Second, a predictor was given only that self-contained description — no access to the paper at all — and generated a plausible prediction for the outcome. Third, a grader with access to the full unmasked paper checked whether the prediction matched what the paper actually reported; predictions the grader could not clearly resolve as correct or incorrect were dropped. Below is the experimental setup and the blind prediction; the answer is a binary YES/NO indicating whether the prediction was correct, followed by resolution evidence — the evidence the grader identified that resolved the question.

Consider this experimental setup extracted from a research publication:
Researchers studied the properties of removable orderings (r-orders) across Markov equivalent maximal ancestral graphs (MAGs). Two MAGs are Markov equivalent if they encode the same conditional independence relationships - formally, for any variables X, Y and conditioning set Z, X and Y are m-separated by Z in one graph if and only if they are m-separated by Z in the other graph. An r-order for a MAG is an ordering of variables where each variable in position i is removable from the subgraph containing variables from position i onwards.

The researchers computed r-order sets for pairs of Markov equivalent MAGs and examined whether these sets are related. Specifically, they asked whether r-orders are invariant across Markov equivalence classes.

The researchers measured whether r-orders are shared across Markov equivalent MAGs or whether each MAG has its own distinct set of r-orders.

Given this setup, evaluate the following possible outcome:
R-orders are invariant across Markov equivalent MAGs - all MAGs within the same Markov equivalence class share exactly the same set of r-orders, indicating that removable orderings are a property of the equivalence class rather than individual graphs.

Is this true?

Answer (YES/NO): YES